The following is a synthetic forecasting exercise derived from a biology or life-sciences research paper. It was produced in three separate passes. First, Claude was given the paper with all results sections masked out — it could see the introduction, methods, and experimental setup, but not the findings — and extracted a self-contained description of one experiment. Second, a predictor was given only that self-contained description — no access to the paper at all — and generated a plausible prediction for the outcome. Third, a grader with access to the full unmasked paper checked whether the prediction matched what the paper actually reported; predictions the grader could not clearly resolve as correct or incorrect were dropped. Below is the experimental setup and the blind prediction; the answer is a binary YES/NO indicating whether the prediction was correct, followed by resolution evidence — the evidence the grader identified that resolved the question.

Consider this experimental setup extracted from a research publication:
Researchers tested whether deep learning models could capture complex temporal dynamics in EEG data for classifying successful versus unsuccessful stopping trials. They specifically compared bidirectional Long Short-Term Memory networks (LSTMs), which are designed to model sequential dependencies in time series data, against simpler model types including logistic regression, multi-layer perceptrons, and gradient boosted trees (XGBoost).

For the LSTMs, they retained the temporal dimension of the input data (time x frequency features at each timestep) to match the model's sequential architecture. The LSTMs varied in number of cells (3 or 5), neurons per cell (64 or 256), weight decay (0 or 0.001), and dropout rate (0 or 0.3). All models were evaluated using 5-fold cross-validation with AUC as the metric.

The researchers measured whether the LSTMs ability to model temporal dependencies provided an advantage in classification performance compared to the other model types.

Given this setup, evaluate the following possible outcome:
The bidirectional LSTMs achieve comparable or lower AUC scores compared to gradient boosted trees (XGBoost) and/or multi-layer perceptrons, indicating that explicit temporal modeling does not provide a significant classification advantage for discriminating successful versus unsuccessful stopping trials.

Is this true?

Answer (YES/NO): YES